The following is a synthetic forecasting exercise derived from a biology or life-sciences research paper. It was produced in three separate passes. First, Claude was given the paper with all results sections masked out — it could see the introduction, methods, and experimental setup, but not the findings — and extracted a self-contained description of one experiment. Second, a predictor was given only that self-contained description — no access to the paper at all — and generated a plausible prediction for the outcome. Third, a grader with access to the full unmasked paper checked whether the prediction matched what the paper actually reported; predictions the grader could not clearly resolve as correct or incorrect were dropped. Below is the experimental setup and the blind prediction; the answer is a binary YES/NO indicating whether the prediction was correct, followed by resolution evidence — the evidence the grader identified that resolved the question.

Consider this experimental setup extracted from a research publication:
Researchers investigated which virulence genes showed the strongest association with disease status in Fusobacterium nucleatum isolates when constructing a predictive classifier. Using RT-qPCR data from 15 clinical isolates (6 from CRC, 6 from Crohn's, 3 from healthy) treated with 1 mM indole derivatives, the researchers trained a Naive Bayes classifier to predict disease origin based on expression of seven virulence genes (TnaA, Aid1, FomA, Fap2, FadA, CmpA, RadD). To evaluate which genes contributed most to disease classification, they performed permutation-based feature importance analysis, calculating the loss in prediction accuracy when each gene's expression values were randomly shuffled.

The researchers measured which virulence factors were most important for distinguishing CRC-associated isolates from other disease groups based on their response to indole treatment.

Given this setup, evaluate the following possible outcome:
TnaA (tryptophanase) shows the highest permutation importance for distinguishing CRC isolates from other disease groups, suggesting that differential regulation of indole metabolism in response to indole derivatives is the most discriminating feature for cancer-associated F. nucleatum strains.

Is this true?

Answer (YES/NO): NO